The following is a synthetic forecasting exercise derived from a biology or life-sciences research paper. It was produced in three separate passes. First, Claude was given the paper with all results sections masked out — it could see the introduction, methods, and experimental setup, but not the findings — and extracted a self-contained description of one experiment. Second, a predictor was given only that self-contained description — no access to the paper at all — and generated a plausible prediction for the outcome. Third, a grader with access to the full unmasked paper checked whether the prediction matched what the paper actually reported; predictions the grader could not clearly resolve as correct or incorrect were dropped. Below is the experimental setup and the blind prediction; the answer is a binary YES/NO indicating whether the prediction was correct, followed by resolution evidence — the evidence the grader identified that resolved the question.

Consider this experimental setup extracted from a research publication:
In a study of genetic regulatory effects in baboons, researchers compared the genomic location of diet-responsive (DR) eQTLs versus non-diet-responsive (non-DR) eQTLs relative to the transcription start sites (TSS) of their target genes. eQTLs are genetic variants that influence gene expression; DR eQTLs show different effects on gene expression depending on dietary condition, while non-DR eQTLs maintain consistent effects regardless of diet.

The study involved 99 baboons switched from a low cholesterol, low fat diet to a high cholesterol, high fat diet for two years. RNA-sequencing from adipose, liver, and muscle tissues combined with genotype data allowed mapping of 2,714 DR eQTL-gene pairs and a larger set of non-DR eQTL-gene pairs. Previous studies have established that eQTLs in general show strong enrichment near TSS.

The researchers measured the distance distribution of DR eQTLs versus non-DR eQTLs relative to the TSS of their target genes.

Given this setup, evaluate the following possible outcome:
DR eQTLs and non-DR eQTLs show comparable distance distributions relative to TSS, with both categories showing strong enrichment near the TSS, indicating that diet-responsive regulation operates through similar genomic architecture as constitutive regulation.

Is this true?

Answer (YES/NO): NO